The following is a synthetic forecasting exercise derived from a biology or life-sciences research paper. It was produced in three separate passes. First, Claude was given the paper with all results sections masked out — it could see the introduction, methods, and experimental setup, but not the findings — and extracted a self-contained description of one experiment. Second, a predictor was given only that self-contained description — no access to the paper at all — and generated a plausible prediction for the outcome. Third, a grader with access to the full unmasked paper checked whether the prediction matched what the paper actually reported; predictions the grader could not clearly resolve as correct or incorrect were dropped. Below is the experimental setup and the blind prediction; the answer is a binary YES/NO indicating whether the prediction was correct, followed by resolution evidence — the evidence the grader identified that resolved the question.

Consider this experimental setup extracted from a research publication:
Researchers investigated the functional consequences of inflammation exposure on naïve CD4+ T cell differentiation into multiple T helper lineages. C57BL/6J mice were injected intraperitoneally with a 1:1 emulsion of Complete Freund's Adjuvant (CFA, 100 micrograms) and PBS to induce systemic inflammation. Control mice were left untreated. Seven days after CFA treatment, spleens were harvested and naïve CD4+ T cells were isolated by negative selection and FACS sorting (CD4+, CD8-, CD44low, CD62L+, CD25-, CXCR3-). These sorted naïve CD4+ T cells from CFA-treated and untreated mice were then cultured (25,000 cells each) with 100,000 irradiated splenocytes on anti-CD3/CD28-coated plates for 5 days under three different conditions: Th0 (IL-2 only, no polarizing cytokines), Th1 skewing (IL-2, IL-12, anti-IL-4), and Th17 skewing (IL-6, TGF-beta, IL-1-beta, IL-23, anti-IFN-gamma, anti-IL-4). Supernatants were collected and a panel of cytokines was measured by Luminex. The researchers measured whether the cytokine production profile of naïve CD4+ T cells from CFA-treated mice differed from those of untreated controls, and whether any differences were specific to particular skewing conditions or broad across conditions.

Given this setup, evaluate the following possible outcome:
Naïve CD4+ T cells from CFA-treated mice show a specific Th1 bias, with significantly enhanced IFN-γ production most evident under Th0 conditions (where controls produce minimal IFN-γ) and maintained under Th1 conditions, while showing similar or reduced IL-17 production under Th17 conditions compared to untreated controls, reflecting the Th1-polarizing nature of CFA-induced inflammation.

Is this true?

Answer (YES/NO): NO